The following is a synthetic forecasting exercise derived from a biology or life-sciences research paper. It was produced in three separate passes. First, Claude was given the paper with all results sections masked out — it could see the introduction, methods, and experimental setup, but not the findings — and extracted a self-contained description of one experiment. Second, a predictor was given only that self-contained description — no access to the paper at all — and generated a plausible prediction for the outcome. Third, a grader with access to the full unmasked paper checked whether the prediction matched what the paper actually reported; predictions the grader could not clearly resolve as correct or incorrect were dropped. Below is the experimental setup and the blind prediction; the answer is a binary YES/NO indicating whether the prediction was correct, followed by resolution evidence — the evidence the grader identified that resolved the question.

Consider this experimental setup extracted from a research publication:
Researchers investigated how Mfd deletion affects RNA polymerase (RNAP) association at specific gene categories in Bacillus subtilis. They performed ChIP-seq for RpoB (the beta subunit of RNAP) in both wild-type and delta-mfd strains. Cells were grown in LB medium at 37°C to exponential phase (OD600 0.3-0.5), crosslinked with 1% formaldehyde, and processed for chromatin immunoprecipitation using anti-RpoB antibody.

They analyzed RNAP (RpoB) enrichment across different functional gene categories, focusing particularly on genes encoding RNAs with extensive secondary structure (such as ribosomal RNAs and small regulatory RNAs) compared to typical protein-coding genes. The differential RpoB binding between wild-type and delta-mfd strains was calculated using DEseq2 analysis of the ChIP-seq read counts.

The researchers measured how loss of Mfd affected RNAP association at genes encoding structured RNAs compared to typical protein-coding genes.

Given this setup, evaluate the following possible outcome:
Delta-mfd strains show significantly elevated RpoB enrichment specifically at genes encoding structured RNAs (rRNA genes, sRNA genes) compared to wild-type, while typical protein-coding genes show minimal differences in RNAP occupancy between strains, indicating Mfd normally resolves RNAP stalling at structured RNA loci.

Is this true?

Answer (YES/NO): YES